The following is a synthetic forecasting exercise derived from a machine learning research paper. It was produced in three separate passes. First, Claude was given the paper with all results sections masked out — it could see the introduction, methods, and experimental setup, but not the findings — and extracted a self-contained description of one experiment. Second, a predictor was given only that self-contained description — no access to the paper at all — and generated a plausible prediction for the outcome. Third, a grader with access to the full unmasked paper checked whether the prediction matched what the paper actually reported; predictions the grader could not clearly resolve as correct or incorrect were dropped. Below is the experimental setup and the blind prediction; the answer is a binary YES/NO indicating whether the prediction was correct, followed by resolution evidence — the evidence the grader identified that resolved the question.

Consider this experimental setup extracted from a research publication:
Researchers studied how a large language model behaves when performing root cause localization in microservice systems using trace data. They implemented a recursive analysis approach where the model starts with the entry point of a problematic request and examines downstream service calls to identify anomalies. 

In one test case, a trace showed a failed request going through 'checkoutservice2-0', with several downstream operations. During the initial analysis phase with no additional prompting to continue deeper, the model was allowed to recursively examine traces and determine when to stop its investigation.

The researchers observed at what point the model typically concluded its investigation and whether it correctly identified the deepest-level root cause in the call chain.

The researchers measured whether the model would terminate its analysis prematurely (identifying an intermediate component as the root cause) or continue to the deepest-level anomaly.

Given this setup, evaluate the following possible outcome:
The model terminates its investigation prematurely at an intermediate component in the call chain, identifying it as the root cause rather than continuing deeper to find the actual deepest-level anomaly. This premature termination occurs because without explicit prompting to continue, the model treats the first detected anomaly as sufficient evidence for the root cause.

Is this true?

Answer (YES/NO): YES